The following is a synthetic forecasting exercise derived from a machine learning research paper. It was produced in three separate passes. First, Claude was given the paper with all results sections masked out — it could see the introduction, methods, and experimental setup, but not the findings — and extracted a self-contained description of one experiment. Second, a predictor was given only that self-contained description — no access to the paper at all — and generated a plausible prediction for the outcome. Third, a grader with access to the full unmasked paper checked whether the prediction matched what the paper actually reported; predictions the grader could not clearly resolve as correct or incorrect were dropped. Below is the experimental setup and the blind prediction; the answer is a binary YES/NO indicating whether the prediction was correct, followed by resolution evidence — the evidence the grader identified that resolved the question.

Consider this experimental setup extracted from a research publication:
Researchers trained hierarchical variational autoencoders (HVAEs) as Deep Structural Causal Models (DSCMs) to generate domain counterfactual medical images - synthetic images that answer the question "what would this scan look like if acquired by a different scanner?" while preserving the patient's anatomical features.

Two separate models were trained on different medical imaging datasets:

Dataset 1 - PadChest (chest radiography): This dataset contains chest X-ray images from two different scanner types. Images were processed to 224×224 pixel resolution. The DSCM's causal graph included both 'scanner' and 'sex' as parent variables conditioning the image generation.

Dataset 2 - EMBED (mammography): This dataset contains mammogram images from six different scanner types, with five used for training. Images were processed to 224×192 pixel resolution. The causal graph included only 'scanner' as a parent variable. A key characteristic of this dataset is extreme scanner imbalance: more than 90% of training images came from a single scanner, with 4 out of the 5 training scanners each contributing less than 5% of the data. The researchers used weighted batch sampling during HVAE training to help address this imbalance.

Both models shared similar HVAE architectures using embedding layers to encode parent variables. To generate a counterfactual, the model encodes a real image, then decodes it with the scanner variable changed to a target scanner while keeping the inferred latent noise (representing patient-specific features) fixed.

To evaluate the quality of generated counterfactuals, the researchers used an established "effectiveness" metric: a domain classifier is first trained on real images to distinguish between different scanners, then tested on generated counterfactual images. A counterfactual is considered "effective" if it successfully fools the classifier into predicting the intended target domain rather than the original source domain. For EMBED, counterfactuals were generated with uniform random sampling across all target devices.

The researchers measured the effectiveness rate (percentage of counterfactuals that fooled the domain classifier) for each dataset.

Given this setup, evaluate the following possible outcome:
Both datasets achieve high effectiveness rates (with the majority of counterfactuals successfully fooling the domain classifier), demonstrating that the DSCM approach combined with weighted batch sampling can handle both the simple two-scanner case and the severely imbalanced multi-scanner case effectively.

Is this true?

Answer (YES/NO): YES